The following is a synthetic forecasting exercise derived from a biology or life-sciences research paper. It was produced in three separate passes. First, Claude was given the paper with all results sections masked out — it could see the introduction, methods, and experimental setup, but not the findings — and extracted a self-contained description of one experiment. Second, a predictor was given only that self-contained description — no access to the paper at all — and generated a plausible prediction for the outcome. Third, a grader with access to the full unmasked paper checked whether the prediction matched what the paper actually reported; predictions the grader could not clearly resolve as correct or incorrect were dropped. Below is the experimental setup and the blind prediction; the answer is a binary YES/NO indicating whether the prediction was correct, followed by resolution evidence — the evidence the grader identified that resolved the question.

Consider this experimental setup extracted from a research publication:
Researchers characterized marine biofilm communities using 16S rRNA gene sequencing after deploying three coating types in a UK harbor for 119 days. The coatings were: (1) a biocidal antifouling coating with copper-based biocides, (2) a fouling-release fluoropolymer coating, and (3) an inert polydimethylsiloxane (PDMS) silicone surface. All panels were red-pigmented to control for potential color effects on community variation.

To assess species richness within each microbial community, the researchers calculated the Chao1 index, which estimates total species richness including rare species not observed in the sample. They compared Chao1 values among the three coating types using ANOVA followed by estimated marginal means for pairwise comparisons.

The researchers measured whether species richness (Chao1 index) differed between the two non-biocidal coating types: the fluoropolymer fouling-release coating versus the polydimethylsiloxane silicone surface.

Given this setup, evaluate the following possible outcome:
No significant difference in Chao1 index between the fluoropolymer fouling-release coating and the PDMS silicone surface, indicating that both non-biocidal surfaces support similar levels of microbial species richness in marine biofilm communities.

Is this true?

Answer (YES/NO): YES